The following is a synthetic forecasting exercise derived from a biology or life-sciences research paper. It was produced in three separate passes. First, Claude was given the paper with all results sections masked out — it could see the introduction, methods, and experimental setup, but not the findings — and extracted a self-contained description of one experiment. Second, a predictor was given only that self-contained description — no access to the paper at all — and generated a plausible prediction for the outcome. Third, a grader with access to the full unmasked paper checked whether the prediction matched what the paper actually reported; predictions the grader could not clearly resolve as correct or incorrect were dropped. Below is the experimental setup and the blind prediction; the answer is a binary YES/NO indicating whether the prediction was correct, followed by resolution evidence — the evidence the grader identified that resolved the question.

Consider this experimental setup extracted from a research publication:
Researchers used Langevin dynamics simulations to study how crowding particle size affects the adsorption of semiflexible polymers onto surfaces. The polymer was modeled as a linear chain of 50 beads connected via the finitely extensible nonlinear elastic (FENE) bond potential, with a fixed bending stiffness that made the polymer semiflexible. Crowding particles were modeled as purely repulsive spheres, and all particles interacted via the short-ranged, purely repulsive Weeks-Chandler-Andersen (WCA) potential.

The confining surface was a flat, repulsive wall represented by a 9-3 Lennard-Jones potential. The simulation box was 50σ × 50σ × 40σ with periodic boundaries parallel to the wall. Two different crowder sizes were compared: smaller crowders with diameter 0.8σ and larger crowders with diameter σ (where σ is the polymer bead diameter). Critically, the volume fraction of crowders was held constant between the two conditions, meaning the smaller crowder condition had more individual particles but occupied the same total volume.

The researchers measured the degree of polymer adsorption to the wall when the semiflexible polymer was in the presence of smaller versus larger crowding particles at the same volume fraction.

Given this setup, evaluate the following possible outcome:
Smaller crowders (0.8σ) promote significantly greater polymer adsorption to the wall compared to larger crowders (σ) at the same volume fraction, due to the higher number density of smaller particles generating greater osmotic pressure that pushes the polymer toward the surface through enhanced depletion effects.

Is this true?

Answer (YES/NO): YES